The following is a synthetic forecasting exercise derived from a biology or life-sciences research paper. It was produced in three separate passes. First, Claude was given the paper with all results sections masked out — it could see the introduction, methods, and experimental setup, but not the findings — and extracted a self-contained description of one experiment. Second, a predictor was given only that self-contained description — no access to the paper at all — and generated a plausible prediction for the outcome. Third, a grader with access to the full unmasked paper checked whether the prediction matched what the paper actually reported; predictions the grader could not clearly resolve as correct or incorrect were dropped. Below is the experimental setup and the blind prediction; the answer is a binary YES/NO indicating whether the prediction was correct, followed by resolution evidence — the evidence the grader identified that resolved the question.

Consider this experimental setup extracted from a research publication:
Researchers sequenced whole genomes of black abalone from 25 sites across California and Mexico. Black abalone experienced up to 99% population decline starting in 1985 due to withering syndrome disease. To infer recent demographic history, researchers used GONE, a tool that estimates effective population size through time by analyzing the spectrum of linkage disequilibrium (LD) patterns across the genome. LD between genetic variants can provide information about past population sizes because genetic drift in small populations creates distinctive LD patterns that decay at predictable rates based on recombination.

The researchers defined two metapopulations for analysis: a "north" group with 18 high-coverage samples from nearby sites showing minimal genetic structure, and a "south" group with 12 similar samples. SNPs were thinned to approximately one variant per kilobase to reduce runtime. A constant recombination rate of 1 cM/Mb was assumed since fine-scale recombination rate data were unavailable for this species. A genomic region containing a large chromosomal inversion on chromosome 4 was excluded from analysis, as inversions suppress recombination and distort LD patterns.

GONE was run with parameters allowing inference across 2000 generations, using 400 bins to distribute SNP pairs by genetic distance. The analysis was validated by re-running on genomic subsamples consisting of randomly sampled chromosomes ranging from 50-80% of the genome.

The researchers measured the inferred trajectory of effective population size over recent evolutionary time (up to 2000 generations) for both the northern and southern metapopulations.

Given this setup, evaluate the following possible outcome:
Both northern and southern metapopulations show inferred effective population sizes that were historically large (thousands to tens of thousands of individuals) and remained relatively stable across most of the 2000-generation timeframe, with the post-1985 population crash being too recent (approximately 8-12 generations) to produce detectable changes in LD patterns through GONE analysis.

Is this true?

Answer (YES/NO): NO